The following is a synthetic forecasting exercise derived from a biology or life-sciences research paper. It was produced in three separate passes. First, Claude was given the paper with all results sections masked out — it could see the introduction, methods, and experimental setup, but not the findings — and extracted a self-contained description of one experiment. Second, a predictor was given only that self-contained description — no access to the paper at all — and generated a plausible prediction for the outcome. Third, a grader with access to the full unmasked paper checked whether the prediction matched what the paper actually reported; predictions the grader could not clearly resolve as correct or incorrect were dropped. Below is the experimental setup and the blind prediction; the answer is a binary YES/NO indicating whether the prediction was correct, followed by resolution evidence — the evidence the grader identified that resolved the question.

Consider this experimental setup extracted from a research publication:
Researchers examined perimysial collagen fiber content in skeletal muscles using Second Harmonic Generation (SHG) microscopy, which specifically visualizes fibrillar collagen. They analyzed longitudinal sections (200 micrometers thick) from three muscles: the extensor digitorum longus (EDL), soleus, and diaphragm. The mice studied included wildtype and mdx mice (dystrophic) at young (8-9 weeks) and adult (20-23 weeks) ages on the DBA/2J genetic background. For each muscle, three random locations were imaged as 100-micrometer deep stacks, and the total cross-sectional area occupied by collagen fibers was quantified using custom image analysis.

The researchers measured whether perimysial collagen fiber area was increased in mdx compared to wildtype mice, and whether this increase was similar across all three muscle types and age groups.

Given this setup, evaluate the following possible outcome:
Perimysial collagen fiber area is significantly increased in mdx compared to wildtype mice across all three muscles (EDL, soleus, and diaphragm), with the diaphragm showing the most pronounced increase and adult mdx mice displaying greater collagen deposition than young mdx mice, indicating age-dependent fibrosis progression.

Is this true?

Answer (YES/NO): NO